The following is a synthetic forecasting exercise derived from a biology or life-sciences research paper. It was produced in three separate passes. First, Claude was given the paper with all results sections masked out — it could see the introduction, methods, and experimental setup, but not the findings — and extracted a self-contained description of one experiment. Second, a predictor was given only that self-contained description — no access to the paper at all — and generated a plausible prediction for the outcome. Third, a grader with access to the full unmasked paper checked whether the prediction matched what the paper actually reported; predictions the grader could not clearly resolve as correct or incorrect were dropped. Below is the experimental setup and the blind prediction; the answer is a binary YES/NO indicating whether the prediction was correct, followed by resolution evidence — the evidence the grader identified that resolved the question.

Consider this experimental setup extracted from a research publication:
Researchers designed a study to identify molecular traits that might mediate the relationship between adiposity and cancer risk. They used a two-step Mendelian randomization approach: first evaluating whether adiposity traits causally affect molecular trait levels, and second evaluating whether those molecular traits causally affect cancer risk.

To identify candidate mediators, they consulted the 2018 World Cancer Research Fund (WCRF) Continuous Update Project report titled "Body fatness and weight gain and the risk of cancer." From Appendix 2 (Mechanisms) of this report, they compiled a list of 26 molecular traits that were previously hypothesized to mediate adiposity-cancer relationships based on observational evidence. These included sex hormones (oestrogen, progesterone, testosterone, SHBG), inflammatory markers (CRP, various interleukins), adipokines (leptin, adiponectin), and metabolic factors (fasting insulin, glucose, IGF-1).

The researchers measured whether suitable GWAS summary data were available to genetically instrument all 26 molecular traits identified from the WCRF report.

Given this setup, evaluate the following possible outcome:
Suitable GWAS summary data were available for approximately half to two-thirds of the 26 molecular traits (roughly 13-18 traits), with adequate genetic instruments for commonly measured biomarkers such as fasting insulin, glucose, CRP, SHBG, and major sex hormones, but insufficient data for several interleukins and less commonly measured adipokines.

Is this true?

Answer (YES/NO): NO